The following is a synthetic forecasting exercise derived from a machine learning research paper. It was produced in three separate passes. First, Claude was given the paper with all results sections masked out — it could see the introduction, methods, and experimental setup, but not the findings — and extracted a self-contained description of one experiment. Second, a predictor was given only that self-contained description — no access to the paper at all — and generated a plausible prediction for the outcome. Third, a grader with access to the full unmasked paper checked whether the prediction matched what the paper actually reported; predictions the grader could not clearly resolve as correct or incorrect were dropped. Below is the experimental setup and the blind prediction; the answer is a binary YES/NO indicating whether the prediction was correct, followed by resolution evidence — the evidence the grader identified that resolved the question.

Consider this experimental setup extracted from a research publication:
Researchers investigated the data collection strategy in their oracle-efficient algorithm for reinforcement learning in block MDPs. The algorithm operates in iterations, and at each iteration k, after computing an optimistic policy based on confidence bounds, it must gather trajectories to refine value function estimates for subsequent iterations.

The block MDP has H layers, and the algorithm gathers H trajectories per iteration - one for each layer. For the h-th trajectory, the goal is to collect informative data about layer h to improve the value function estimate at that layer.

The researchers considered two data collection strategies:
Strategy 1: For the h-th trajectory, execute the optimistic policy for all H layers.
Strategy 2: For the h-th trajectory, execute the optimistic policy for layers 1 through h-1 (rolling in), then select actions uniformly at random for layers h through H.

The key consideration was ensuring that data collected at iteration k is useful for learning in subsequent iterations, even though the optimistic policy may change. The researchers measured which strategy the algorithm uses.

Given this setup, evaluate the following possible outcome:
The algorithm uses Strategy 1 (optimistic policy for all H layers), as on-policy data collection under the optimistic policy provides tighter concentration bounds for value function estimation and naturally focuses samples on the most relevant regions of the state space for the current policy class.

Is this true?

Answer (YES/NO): NO